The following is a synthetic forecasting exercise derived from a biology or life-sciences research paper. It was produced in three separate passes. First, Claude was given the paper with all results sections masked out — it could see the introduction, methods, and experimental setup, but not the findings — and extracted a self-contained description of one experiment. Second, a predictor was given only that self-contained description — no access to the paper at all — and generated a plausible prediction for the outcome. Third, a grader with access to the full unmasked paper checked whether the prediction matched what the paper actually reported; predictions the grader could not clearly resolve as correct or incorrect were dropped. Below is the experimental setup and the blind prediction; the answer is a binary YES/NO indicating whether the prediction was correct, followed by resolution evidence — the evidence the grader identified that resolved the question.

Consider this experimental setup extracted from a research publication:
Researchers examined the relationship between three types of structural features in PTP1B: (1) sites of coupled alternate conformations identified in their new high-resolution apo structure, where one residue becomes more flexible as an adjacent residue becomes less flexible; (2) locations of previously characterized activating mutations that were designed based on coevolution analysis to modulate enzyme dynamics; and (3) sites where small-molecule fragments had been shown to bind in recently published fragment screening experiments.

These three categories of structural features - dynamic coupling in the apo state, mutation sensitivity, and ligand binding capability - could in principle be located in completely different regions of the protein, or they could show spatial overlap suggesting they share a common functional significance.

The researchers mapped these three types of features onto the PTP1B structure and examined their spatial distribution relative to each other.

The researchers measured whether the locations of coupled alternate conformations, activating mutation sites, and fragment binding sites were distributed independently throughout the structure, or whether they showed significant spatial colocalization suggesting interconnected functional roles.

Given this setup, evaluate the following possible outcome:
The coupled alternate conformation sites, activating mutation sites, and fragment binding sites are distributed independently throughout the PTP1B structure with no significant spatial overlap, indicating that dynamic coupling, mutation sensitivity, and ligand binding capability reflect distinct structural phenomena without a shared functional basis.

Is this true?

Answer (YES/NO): NO